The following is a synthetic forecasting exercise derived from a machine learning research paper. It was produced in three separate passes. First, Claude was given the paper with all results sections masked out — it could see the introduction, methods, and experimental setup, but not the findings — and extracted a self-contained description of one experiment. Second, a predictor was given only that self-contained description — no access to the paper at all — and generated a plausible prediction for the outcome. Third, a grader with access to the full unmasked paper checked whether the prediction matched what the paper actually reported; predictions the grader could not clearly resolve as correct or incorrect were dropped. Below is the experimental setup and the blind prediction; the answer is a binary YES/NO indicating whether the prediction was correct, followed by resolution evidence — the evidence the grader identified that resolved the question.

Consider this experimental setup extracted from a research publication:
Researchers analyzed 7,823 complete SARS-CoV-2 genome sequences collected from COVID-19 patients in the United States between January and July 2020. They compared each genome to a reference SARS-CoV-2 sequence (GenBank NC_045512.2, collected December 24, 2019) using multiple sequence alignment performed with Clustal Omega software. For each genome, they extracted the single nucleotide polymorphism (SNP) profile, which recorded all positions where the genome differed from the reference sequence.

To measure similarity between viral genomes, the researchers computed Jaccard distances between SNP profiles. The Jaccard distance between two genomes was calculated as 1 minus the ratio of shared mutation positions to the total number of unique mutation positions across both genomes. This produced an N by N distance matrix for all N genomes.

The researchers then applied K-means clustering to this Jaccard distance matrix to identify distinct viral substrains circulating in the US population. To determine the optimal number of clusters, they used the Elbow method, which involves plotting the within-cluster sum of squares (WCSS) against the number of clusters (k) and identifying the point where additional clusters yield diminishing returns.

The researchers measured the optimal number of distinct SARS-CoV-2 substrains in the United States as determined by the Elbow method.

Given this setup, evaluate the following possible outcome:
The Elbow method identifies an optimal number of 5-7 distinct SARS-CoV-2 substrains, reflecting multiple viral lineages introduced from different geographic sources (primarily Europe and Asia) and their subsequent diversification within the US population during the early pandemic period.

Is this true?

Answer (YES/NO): NO